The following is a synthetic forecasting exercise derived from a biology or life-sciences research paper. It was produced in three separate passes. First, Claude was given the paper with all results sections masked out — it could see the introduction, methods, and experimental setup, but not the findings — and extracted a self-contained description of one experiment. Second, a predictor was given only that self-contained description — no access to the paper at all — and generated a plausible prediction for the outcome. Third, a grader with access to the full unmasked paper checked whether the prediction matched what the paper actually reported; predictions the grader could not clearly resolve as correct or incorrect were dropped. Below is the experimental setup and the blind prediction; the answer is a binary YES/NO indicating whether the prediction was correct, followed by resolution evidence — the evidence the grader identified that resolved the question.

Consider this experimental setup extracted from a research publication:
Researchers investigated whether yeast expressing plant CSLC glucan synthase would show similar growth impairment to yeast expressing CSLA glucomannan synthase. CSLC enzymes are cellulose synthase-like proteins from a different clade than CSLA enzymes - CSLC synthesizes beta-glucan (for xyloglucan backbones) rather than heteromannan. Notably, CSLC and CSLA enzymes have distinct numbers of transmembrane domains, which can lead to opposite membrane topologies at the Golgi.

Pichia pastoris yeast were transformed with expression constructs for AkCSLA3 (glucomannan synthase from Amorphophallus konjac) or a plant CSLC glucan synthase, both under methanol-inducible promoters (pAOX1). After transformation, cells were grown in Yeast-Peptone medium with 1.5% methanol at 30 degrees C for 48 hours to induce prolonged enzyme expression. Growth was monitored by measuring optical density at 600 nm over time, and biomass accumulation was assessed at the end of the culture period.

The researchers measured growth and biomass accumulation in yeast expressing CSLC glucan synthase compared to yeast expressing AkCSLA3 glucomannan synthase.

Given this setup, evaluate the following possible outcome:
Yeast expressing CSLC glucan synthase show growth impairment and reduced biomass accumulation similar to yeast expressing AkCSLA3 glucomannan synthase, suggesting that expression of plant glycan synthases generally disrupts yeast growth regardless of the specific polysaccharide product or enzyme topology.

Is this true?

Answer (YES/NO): NO